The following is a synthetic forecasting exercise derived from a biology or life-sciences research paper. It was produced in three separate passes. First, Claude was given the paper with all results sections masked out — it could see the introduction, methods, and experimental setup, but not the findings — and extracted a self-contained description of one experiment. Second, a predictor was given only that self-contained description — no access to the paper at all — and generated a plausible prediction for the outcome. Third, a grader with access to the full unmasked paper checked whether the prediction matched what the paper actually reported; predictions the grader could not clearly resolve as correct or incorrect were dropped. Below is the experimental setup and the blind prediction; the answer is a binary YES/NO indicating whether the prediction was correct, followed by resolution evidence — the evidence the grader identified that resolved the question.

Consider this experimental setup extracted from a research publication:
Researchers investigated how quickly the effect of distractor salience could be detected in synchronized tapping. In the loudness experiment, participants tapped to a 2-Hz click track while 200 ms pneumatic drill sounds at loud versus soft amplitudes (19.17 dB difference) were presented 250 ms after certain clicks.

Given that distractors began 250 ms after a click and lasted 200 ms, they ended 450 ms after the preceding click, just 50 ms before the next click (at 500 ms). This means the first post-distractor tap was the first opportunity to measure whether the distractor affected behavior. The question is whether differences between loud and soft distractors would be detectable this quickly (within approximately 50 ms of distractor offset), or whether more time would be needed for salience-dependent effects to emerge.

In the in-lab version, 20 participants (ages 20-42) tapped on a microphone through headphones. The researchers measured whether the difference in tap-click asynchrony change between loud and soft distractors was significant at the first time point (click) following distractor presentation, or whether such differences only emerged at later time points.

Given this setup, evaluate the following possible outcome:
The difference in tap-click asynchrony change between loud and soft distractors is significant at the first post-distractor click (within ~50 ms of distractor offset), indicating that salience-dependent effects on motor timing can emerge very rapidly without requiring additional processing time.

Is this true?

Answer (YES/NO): NO